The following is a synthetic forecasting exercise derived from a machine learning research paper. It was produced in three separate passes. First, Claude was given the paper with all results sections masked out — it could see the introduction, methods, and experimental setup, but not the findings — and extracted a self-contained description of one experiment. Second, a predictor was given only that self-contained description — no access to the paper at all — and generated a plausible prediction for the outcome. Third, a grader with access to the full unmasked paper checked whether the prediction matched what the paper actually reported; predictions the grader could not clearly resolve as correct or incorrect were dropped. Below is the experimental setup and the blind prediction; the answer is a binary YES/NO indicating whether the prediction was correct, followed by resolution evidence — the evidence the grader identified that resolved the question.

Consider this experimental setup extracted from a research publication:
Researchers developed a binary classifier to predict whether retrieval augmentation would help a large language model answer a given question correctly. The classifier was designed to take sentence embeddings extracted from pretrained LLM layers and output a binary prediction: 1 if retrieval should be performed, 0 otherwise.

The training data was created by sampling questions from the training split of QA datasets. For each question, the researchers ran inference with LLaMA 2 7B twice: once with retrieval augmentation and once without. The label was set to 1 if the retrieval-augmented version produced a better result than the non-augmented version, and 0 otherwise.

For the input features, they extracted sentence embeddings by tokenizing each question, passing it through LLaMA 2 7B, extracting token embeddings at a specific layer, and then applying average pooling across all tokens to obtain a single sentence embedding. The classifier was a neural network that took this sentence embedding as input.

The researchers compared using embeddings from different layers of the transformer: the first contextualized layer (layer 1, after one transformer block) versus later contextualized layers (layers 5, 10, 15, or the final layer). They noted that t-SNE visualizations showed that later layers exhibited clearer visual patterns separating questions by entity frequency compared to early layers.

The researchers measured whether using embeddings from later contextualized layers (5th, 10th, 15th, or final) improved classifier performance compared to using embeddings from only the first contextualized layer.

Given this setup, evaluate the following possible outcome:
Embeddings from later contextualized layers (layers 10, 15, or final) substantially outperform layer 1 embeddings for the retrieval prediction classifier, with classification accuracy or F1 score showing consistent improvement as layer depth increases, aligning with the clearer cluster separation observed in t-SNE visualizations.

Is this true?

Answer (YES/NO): NO